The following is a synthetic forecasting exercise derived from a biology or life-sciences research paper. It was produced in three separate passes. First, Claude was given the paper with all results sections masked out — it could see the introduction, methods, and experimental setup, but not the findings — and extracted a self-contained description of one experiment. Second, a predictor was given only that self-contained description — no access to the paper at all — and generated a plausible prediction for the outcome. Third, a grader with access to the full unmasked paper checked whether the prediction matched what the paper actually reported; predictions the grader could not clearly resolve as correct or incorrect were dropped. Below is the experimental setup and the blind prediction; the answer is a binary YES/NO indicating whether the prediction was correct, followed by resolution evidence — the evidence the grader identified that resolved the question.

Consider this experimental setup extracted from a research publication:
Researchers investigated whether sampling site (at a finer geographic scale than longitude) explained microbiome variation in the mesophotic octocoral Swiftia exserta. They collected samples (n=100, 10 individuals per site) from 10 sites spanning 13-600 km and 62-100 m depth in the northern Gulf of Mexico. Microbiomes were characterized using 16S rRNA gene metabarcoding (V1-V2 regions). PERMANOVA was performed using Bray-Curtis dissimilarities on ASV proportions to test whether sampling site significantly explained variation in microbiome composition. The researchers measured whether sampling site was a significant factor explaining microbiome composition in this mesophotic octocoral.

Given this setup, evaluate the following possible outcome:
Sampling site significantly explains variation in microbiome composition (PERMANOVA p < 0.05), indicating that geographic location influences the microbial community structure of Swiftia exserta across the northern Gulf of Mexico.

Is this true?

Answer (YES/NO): YES